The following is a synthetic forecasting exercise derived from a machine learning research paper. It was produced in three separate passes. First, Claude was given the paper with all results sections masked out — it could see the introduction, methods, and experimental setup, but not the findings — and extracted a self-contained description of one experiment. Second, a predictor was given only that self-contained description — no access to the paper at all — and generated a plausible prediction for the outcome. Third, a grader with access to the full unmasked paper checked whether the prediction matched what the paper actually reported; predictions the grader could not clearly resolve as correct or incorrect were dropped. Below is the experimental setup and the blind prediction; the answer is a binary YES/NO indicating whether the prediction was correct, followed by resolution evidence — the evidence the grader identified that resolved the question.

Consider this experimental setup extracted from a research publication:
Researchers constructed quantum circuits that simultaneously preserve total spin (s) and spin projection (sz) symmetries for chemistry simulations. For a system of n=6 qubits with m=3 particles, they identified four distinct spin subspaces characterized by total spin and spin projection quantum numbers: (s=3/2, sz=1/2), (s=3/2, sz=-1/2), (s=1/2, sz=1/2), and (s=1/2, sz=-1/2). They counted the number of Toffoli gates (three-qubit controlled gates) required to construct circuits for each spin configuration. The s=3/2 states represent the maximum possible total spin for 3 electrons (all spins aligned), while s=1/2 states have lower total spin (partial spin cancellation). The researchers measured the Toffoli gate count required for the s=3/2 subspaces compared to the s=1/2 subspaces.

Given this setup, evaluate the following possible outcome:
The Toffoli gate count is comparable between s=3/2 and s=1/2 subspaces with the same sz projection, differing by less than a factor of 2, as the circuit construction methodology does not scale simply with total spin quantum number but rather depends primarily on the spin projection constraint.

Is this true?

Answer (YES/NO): YES